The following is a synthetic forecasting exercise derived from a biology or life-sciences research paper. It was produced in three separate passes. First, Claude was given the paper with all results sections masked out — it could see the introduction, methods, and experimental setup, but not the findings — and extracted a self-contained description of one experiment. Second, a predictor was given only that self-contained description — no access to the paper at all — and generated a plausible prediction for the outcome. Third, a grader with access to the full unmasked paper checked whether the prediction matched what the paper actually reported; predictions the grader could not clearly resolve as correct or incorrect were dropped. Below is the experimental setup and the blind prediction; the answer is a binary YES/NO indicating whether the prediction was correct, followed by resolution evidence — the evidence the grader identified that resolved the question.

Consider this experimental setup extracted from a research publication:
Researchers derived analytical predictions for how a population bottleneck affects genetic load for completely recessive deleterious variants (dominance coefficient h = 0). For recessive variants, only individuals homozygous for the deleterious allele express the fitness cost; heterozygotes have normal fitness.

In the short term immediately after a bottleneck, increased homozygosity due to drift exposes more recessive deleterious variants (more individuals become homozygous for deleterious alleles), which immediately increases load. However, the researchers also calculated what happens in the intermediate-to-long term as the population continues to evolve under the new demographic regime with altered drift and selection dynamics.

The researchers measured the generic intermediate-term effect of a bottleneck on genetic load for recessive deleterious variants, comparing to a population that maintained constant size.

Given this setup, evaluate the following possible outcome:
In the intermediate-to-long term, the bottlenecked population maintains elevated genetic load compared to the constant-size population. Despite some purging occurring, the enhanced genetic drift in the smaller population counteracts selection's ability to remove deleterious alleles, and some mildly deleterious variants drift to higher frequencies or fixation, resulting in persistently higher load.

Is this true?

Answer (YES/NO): NO